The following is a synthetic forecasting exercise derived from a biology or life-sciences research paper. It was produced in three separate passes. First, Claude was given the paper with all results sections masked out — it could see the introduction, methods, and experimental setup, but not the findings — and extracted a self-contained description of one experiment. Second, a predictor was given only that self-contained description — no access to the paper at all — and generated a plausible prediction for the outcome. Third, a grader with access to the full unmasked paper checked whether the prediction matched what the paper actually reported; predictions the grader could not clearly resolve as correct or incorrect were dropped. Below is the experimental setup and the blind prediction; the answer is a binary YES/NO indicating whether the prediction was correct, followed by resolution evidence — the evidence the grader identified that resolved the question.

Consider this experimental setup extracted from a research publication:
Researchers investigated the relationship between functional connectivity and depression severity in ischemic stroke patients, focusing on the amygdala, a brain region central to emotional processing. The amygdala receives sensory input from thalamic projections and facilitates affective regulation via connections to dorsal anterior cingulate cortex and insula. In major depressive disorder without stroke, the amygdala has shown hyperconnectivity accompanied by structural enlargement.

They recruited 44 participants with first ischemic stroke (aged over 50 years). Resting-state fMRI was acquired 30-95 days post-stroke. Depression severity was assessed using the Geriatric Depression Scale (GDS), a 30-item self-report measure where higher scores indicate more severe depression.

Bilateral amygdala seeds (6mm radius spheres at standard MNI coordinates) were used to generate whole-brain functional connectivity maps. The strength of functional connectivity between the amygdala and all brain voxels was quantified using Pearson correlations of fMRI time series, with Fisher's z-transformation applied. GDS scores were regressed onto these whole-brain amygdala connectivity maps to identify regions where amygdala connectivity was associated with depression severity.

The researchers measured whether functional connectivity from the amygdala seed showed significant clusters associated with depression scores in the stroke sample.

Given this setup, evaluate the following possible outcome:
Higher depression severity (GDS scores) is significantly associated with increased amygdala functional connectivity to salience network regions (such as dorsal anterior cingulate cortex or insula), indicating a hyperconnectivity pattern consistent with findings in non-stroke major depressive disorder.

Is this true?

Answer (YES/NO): NO